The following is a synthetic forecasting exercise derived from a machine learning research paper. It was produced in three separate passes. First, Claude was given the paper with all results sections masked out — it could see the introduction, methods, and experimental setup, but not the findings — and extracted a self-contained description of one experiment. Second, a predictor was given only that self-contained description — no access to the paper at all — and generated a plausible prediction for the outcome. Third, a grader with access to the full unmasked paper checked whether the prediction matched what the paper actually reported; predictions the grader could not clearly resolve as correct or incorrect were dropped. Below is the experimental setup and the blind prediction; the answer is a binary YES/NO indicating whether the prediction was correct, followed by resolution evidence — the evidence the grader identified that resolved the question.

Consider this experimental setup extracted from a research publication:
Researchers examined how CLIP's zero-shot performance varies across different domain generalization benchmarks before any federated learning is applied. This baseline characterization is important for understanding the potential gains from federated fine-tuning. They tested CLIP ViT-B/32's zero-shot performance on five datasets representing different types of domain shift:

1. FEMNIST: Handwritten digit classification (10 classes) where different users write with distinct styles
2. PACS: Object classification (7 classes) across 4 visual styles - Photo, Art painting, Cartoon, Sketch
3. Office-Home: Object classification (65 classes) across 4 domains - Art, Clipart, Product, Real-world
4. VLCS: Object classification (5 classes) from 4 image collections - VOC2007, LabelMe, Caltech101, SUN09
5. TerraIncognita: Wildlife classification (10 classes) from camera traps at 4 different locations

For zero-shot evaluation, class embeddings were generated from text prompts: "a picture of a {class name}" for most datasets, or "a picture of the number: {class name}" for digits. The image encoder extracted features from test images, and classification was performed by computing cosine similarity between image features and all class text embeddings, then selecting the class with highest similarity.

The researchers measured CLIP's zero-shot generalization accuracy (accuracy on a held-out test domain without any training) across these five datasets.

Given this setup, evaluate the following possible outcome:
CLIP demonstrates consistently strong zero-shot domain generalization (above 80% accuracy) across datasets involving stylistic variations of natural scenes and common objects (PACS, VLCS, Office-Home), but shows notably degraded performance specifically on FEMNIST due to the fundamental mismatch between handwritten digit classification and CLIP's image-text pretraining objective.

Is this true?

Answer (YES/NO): NO